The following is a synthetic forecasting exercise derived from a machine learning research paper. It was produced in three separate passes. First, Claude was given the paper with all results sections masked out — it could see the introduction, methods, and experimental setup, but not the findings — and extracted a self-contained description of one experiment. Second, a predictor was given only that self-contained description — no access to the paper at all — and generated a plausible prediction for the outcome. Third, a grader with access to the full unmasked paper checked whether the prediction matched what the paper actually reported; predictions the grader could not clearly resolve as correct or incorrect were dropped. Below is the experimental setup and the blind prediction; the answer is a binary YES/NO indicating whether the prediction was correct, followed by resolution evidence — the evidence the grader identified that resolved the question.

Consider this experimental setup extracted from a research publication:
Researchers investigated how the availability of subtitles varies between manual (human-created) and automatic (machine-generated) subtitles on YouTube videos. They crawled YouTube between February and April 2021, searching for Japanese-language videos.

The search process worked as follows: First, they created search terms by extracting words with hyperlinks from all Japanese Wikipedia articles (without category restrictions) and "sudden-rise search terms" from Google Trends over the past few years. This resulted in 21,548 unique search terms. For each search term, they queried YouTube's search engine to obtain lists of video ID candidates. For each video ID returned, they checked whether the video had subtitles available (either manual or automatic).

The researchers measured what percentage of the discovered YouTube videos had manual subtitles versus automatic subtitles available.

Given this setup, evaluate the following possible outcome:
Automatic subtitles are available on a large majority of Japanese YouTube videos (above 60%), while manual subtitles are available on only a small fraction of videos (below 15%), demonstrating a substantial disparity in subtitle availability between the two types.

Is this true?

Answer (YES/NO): NO